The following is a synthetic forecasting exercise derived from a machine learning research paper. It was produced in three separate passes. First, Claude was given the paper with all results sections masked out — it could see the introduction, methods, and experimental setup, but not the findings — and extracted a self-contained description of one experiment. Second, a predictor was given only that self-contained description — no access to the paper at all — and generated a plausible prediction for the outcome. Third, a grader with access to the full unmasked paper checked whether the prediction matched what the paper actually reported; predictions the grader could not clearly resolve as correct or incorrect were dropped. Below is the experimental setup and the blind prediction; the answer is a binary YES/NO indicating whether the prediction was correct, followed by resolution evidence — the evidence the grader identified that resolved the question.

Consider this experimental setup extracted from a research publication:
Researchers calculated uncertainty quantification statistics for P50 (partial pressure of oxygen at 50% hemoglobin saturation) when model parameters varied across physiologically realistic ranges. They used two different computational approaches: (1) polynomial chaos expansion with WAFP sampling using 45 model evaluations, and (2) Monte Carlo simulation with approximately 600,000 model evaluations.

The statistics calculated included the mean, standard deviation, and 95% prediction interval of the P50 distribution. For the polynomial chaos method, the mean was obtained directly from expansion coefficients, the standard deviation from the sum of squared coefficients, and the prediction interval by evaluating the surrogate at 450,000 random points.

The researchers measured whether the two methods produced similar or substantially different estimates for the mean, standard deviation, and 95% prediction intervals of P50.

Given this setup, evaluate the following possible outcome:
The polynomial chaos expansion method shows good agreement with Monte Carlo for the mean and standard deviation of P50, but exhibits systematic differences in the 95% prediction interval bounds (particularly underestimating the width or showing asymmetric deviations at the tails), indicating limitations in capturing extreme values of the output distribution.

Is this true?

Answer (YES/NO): NO